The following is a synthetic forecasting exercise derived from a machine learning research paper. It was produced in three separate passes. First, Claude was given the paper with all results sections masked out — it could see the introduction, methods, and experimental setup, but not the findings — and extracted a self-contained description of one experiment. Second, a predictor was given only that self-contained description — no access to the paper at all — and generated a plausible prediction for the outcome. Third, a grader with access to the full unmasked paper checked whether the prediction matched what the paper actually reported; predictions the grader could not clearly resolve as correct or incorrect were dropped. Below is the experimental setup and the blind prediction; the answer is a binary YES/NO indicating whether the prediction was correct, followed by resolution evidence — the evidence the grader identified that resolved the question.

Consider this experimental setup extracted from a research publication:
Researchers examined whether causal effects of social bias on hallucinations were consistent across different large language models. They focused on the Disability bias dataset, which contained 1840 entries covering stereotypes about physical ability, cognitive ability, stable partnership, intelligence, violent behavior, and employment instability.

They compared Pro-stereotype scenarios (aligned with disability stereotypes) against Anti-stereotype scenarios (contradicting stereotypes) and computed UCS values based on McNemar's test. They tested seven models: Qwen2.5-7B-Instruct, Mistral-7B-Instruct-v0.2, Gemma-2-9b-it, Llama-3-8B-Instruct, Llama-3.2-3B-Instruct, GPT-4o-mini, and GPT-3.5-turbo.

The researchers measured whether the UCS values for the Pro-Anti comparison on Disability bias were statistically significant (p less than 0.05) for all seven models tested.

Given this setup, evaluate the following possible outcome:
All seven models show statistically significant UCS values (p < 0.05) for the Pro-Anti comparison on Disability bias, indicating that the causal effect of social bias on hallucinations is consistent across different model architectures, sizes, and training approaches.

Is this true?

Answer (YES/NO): YES